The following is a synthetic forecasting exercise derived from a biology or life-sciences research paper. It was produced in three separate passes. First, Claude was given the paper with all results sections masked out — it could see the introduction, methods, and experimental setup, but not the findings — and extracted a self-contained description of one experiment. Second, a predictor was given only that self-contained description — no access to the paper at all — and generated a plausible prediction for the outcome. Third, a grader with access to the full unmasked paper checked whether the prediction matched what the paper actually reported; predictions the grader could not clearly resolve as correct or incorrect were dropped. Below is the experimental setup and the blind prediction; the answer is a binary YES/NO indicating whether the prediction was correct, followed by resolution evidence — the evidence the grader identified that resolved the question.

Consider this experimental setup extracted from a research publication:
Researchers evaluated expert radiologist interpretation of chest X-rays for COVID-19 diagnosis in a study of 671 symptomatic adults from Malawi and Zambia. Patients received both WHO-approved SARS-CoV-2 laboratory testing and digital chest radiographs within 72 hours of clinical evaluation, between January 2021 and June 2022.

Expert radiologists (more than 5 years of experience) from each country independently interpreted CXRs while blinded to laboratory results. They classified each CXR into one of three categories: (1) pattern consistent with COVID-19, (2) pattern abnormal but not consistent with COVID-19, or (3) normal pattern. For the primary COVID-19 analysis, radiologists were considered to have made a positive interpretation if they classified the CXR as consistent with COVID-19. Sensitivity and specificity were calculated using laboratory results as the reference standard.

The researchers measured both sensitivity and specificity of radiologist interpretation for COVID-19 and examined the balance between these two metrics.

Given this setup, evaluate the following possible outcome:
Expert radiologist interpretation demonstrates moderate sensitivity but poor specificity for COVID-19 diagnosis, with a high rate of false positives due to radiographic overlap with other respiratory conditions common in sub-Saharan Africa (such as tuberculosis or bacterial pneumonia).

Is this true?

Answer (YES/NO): YES